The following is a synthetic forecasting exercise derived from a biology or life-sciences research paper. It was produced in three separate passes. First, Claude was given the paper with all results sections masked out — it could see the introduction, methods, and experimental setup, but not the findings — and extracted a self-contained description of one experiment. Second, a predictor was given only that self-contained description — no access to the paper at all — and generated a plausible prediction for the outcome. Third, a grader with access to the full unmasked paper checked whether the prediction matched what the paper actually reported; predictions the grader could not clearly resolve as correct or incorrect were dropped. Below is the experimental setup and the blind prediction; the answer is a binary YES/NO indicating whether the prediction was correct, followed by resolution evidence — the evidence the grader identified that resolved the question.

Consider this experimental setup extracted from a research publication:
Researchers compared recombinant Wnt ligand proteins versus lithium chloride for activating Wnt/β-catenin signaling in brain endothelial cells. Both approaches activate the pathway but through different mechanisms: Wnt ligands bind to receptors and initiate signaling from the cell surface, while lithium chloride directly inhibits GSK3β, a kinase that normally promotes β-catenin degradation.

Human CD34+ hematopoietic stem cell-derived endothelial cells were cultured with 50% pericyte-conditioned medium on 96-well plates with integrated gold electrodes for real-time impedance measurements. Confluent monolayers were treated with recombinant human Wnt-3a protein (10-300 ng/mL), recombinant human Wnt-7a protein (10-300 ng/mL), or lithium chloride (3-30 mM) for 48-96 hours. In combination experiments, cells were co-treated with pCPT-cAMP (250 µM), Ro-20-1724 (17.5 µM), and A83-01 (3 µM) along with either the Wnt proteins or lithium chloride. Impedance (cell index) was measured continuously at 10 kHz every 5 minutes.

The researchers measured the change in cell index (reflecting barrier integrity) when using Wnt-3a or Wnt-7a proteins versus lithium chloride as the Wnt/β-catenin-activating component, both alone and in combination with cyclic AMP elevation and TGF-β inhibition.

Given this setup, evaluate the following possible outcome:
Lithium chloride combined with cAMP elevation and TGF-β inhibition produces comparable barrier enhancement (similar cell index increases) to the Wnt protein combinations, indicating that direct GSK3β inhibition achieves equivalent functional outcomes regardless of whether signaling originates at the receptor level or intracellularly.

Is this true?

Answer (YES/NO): NO